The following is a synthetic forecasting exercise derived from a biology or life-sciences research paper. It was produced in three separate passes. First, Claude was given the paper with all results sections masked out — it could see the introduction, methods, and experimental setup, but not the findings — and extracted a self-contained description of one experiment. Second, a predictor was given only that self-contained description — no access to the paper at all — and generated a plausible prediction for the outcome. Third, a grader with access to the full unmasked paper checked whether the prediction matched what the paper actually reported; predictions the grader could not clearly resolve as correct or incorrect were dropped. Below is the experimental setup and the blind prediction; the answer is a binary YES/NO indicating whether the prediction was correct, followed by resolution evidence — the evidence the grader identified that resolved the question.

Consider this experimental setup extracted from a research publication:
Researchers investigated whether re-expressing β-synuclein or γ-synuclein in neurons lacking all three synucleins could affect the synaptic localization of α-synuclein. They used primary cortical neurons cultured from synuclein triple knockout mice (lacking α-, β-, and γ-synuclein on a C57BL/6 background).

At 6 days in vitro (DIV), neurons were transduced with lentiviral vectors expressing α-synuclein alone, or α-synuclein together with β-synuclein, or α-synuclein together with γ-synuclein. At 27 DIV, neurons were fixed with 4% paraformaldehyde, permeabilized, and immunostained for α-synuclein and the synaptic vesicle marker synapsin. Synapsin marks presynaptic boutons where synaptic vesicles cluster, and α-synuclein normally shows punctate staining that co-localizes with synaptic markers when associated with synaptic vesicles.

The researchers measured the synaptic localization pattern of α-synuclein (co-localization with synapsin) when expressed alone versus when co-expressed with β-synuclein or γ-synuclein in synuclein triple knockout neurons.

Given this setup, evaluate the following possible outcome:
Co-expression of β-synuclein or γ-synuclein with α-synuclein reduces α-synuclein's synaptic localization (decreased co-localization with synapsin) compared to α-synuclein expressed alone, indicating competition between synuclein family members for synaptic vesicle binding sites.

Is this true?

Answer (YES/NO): NO